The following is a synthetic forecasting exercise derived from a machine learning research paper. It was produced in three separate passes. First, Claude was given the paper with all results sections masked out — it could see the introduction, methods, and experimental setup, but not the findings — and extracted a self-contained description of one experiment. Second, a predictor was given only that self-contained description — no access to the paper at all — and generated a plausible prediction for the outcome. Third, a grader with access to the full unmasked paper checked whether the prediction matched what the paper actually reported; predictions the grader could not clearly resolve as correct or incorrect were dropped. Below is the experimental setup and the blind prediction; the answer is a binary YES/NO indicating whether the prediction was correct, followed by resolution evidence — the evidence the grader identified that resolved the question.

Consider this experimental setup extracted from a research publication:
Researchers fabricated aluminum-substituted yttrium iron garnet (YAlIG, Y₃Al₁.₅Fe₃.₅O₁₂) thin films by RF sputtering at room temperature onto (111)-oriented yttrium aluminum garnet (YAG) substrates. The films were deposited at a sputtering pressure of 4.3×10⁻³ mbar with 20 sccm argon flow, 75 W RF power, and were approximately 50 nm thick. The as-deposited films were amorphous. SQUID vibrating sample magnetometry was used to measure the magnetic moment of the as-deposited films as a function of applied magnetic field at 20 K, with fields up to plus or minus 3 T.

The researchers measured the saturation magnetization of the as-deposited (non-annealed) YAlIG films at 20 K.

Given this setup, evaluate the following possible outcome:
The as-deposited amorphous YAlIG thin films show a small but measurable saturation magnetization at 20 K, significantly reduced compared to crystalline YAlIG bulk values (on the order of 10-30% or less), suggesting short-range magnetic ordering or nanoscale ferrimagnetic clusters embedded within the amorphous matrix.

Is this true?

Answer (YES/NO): YES